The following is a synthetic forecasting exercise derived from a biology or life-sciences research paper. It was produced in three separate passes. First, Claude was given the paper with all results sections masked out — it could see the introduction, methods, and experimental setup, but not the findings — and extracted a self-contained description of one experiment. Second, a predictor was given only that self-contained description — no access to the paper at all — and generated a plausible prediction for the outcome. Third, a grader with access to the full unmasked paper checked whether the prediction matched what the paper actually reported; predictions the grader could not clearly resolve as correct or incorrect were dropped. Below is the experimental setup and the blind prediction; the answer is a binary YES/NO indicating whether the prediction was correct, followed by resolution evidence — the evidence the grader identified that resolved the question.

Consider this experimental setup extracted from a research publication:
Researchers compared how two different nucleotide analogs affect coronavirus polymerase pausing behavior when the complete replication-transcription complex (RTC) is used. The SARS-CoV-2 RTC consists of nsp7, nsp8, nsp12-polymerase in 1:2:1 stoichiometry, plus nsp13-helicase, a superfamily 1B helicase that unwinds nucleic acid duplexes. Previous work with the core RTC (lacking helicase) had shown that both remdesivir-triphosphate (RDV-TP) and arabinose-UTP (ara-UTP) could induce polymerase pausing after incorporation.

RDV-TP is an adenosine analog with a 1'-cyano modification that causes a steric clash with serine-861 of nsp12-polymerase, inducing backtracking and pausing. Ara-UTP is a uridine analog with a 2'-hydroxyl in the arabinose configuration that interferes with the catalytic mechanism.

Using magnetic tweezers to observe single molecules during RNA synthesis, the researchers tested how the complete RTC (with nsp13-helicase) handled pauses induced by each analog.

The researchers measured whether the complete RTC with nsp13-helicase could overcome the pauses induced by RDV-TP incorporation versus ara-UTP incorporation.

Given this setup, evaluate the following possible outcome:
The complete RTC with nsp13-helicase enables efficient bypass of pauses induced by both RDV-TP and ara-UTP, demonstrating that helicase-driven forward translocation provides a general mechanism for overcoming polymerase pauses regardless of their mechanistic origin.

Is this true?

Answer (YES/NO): NO